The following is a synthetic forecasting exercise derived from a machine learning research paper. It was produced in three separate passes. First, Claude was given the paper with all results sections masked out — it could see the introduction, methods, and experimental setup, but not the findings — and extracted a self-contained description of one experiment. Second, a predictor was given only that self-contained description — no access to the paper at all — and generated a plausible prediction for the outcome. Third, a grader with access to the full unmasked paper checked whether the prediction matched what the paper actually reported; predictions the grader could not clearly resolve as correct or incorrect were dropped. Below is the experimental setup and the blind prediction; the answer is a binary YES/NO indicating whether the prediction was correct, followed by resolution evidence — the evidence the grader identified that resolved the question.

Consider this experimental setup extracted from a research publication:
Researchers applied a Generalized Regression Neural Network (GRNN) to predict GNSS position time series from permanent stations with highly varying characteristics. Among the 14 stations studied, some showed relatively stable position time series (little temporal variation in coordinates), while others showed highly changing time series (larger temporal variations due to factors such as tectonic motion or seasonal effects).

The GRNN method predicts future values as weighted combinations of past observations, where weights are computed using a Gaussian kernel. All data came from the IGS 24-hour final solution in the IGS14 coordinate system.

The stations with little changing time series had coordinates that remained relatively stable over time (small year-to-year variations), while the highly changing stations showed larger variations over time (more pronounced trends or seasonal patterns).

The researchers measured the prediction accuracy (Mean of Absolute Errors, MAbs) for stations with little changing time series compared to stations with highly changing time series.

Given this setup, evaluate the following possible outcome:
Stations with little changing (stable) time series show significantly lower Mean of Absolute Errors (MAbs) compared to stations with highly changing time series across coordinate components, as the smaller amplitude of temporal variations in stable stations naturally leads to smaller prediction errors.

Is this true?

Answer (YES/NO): YES